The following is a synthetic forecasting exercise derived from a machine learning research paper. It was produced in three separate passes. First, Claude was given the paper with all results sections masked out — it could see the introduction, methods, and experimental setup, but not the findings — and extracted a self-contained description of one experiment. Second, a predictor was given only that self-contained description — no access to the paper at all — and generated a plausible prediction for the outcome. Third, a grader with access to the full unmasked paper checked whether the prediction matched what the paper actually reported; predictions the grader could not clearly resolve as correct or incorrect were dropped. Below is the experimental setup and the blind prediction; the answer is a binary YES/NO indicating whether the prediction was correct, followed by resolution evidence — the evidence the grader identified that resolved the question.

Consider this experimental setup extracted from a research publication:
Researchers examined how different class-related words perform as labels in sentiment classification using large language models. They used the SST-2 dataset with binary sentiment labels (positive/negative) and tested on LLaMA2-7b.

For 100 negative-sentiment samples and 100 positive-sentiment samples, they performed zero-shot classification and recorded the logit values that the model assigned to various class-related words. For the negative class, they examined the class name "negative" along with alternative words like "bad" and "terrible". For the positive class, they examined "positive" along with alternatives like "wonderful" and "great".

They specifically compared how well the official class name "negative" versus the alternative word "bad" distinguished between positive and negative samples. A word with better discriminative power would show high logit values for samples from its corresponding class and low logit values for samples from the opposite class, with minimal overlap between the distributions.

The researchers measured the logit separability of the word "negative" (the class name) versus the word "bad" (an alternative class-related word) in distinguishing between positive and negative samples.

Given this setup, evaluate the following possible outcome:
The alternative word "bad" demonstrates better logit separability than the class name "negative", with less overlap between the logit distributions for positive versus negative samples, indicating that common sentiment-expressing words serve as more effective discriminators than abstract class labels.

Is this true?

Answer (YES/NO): YES